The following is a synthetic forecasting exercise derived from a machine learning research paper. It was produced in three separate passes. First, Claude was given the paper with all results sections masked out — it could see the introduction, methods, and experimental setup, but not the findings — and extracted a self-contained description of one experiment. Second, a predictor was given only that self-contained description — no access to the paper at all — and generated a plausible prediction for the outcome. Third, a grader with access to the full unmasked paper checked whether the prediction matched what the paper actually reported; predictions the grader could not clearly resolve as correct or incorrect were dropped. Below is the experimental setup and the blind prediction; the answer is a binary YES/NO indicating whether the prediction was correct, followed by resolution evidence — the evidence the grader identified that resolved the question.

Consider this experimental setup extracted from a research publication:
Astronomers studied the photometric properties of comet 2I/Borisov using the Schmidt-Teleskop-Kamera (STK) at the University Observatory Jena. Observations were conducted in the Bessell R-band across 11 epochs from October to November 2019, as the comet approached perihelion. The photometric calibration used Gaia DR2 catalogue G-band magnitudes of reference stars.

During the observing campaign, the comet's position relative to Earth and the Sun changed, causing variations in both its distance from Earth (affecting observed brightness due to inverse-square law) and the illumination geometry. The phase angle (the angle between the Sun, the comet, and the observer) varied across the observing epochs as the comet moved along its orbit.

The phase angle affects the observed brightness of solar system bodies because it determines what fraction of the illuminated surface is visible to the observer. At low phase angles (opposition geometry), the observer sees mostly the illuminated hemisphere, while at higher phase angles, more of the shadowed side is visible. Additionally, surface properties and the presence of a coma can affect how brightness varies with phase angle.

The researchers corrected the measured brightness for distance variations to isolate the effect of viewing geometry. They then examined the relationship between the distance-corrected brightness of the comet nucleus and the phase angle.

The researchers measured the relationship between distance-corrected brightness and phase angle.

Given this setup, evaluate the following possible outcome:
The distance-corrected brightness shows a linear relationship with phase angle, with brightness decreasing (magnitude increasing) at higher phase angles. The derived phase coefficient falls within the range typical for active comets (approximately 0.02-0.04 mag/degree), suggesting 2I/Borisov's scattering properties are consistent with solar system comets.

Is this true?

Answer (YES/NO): NO